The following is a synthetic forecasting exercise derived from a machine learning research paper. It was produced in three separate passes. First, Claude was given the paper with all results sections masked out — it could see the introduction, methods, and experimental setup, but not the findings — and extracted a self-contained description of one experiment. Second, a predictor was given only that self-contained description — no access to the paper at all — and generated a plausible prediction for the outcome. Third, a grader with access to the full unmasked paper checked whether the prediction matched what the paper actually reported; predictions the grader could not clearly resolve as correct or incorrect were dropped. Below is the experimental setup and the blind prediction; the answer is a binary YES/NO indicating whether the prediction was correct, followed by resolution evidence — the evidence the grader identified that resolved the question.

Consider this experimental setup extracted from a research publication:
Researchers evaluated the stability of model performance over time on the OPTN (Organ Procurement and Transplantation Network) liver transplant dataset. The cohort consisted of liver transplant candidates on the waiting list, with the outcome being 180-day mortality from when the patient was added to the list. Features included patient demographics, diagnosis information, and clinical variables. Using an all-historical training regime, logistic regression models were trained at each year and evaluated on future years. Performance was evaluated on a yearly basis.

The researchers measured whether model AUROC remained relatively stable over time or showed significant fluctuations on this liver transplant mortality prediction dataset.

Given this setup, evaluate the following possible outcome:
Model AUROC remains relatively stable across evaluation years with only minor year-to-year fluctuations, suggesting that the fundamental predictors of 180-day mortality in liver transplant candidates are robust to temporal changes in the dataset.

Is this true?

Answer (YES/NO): YES